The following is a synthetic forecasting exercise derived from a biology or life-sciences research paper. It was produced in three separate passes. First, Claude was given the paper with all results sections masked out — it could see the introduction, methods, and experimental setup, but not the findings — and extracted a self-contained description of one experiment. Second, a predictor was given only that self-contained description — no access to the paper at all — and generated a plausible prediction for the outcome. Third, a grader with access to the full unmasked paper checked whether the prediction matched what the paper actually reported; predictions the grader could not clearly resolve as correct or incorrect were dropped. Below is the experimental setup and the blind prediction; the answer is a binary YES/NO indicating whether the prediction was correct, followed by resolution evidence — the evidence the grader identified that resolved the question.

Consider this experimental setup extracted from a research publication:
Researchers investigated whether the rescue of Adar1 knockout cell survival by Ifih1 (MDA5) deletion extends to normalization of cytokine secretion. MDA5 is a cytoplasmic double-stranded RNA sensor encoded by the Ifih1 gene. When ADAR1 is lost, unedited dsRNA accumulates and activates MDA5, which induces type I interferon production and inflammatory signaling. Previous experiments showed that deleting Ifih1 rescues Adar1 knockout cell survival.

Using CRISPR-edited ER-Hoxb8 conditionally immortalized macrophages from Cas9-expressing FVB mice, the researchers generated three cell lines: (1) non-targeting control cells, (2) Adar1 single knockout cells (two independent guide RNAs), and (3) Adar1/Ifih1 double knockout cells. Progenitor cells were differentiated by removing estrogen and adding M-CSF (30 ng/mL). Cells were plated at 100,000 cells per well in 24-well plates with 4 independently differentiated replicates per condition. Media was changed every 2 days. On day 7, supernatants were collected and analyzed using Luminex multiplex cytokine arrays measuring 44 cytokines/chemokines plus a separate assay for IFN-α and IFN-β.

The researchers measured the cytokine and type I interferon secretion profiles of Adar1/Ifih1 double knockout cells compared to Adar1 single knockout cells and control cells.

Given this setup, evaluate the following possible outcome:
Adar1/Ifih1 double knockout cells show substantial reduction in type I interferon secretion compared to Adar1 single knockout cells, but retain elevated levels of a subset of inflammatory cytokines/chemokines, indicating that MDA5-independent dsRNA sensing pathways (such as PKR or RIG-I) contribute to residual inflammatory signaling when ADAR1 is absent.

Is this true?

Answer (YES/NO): YES